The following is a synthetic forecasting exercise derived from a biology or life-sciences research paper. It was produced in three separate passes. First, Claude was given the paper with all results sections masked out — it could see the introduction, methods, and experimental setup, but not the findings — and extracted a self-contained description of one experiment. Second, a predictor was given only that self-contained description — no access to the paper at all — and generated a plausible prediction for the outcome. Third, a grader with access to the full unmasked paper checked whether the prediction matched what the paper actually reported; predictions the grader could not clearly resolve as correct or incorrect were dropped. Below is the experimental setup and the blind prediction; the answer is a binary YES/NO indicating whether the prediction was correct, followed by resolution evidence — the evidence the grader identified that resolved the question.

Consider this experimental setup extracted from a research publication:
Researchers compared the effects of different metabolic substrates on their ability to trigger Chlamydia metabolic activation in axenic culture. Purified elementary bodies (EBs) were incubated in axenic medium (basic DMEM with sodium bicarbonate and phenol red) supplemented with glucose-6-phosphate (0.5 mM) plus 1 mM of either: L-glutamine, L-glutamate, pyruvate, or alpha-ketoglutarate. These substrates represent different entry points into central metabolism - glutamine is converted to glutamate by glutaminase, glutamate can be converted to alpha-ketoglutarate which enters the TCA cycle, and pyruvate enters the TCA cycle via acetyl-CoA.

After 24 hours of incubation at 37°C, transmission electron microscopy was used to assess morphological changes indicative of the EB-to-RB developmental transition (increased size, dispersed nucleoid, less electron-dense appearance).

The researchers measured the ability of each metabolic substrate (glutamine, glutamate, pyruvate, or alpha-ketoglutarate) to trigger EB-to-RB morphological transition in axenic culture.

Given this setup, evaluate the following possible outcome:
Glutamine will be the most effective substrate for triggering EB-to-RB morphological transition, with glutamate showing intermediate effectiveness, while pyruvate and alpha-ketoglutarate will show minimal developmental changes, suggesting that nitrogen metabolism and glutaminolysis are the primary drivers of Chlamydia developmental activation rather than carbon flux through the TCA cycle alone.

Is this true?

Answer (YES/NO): NO